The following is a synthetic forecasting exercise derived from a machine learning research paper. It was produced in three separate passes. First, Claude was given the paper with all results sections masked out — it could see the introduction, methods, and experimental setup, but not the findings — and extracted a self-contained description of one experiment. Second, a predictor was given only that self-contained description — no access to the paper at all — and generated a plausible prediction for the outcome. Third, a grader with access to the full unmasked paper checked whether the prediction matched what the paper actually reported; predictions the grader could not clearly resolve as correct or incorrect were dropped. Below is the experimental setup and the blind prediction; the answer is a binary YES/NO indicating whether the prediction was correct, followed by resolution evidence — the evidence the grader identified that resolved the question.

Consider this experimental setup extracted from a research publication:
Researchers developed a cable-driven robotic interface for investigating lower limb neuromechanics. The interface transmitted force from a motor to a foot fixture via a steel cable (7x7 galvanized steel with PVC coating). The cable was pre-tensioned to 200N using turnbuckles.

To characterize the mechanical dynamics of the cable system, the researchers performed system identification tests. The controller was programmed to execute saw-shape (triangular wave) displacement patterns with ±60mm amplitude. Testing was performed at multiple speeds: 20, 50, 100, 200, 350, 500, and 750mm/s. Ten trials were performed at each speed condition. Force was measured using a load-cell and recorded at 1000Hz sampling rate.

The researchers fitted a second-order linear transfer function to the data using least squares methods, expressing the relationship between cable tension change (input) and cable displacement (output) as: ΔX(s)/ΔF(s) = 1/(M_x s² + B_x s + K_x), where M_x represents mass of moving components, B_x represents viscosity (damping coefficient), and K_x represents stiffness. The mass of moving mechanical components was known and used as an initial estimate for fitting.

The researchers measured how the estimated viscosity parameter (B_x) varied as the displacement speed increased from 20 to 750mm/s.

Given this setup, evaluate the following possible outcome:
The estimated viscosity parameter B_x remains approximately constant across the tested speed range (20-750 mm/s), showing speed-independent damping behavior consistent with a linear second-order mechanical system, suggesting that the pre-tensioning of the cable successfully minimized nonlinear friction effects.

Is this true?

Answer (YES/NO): NO